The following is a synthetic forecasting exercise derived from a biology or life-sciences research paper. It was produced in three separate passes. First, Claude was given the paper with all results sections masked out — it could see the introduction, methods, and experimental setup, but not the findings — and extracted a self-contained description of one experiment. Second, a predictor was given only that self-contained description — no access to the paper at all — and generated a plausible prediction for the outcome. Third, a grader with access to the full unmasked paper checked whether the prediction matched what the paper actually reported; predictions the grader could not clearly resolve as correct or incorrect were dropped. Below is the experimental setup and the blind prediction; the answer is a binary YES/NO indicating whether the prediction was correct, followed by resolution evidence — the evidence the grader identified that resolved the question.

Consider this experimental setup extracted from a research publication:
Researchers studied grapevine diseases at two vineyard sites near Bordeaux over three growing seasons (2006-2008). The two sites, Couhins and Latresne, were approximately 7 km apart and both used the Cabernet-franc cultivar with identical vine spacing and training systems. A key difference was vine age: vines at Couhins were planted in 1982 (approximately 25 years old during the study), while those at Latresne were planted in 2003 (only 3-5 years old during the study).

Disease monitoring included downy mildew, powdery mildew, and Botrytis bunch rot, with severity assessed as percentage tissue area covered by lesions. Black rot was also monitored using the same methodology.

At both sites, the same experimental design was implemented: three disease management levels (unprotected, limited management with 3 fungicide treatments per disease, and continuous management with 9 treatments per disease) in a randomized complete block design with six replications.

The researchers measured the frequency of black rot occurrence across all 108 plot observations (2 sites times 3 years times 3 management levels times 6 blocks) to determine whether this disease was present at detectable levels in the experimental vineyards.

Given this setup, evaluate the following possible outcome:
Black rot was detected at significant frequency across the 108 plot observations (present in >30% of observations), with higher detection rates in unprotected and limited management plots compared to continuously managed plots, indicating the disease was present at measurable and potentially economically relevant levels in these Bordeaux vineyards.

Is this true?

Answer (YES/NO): NO